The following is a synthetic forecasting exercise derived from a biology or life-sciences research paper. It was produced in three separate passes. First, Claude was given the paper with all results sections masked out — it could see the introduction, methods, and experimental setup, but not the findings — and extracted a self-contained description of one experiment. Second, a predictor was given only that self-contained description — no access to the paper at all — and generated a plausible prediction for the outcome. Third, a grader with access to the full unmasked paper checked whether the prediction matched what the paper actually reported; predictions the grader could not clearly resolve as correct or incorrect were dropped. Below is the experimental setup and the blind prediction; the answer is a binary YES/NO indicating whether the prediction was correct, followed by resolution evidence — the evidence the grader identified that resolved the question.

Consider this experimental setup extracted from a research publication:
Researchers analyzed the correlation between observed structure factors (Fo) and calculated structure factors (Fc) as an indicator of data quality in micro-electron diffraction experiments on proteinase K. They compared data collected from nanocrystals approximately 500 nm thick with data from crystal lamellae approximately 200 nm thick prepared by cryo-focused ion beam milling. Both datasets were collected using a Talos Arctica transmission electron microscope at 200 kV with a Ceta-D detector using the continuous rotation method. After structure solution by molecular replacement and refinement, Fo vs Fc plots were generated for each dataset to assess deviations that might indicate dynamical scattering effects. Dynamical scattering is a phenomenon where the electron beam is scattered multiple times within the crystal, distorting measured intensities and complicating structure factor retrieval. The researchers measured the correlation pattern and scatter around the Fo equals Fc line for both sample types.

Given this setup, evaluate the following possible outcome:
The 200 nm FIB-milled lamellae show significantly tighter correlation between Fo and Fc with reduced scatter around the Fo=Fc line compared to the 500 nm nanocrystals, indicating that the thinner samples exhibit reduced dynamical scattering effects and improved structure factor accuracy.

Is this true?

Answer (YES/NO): YES